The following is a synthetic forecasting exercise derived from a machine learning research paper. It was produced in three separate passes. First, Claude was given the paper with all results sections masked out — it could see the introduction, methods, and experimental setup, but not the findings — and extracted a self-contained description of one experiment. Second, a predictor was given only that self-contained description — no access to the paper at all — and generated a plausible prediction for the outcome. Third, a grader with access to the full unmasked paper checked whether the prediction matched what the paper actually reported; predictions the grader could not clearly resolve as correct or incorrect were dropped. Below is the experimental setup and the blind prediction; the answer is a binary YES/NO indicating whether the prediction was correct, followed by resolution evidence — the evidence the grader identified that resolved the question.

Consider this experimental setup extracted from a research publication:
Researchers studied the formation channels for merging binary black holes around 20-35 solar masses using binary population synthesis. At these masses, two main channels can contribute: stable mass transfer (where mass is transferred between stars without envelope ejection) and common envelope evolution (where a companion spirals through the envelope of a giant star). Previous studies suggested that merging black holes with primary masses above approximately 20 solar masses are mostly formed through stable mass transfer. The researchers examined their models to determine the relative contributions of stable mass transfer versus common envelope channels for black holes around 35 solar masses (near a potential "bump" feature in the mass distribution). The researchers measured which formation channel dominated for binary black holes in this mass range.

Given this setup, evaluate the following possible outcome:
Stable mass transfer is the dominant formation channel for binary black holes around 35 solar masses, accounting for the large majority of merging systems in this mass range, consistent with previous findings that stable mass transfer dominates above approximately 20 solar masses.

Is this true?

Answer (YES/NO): NO